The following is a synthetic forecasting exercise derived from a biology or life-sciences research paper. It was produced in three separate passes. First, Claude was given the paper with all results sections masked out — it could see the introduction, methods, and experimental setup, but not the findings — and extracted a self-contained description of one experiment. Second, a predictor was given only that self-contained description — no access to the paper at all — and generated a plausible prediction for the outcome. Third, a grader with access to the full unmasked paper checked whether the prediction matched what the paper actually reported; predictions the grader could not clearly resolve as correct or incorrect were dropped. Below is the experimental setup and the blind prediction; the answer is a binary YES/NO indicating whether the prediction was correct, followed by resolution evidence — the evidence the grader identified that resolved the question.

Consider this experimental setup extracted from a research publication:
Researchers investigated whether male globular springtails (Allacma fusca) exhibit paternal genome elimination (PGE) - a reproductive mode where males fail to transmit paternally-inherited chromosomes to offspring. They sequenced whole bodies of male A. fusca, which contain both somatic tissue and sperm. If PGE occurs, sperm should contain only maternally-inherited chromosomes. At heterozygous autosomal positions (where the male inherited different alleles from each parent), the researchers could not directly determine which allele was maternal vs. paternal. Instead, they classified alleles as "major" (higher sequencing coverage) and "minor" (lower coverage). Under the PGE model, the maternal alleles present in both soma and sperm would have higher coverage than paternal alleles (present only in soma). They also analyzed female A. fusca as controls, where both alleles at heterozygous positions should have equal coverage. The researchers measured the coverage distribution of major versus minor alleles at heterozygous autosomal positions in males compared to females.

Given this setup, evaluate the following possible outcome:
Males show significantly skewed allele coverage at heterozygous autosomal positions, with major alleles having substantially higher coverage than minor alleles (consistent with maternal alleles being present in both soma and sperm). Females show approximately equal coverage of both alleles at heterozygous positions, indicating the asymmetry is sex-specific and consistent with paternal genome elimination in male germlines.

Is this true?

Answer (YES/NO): YES